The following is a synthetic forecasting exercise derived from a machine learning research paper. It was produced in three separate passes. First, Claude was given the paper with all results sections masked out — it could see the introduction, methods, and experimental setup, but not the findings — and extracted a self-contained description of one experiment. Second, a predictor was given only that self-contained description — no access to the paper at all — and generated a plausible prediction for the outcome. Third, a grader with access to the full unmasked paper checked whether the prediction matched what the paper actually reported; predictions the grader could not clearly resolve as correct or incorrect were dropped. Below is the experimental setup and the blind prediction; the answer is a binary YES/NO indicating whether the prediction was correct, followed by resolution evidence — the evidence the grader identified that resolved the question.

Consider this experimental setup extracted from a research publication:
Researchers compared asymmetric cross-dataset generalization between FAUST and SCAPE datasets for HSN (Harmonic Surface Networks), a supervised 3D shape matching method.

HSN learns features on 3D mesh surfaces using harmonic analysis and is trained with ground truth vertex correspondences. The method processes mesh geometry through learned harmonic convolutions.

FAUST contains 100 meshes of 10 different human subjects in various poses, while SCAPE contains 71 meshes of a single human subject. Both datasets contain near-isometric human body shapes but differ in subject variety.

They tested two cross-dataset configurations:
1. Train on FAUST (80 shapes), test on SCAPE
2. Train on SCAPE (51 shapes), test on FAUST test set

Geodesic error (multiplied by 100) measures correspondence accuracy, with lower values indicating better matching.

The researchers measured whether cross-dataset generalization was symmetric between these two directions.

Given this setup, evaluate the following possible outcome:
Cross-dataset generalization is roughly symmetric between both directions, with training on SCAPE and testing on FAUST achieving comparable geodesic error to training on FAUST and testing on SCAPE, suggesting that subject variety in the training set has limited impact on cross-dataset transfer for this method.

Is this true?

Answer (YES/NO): NO